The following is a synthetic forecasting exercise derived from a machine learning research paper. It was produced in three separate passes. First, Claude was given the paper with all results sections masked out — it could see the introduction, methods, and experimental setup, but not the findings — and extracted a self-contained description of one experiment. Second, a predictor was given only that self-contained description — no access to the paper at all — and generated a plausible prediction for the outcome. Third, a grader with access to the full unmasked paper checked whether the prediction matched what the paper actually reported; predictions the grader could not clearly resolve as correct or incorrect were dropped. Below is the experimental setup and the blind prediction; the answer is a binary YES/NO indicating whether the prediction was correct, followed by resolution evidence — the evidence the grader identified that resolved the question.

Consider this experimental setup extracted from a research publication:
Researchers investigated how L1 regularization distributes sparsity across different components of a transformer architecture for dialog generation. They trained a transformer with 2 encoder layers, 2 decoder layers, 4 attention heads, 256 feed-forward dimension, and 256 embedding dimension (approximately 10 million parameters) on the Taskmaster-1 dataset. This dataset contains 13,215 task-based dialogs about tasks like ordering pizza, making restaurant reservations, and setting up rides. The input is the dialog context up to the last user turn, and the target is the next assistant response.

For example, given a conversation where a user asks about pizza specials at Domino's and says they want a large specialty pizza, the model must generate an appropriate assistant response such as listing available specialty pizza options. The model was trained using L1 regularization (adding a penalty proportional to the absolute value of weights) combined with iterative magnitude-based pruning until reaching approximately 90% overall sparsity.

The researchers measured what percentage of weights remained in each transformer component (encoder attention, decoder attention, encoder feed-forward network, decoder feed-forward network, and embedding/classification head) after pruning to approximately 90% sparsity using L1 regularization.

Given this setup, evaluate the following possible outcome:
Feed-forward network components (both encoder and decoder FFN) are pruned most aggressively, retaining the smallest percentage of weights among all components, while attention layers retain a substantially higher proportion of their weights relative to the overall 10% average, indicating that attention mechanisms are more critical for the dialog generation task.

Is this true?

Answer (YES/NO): NO